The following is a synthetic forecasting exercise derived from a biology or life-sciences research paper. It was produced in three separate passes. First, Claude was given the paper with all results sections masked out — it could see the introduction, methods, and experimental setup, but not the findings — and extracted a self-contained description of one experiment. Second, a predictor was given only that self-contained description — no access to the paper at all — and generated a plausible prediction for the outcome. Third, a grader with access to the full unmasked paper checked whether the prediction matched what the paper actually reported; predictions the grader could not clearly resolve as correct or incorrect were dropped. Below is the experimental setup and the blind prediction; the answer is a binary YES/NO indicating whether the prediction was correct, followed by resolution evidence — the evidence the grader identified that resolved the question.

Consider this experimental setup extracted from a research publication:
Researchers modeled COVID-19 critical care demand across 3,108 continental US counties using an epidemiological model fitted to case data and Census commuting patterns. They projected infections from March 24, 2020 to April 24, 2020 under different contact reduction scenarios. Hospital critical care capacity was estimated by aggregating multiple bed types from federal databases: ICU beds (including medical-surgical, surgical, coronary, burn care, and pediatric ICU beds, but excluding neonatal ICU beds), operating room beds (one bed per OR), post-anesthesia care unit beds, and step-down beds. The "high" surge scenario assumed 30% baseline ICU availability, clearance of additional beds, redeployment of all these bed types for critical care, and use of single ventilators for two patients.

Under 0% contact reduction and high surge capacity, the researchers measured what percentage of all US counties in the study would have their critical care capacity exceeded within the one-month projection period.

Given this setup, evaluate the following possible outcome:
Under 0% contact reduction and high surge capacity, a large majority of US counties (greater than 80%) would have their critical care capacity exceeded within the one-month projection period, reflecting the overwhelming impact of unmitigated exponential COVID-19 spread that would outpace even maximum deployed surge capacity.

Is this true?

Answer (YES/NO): NO